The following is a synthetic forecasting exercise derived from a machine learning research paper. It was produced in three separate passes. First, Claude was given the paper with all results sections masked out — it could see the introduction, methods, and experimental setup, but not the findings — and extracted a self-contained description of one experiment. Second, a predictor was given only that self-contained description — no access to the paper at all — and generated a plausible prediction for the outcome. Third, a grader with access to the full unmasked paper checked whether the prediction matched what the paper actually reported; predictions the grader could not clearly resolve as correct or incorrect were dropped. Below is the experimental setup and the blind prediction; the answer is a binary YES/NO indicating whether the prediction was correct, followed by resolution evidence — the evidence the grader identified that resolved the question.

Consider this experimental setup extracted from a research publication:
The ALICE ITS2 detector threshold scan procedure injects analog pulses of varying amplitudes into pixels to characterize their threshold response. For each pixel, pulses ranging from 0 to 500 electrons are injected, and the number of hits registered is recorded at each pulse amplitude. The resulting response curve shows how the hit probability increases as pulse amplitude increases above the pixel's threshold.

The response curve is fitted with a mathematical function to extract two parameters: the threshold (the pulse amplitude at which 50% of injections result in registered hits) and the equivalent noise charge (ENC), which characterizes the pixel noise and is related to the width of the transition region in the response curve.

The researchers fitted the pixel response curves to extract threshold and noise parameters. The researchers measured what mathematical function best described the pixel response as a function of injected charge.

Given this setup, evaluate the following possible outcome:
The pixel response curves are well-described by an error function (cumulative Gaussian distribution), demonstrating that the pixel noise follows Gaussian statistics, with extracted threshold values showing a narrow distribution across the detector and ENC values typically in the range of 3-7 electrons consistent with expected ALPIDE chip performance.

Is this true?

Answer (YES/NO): YES